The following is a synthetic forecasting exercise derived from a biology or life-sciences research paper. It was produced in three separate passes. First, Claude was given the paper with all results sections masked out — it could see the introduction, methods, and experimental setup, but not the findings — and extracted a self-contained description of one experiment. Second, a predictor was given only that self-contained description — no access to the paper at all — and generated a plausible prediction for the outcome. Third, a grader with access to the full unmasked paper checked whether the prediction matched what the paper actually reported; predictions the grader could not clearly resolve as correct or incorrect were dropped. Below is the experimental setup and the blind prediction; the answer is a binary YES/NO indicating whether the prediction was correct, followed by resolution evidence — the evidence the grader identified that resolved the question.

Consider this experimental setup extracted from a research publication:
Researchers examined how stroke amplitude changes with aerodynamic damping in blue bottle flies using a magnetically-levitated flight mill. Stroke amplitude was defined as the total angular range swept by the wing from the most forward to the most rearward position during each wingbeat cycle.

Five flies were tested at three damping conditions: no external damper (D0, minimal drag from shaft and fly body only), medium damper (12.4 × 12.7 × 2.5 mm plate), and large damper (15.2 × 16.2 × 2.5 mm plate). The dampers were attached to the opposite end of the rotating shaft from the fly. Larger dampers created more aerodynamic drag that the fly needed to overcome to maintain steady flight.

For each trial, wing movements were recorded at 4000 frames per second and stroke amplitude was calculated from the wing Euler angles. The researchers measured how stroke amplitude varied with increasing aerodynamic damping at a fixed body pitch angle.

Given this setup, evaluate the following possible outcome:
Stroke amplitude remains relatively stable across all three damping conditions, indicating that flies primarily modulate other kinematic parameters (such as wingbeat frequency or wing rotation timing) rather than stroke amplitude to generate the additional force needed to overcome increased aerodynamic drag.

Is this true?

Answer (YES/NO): NO